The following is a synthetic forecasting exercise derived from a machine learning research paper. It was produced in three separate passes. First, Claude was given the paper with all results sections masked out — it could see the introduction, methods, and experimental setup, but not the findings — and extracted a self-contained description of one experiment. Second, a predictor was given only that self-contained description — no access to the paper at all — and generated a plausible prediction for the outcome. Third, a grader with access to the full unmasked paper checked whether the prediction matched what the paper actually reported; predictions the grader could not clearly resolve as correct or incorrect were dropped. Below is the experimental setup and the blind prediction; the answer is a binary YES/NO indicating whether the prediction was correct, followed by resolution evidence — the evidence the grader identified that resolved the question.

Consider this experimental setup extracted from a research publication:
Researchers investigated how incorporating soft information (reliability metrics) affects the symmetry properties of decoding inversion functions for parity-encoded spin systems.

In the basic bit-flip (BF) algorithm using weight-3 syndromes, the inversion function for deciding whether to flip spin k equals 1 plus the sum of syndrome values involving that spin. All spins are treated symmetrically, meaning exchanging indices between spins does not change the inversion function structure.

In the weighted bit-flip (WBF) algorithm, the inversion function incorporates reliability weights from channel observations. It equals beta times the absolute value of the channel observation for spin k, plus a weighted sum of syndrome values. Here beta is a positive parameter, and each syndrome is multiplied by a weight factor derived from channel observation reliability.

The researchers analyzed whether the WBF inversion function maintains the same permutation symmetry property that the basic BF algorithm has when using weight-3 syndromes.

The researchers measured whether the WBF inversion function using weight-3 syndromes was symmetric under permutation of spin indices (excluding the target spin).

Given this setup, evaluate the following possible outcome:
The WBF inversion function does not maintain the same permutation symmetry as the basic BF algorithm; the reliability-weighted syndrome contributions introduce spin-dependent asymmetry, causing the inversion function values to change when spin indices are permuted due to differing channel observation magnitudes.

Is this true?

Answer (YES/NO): YES